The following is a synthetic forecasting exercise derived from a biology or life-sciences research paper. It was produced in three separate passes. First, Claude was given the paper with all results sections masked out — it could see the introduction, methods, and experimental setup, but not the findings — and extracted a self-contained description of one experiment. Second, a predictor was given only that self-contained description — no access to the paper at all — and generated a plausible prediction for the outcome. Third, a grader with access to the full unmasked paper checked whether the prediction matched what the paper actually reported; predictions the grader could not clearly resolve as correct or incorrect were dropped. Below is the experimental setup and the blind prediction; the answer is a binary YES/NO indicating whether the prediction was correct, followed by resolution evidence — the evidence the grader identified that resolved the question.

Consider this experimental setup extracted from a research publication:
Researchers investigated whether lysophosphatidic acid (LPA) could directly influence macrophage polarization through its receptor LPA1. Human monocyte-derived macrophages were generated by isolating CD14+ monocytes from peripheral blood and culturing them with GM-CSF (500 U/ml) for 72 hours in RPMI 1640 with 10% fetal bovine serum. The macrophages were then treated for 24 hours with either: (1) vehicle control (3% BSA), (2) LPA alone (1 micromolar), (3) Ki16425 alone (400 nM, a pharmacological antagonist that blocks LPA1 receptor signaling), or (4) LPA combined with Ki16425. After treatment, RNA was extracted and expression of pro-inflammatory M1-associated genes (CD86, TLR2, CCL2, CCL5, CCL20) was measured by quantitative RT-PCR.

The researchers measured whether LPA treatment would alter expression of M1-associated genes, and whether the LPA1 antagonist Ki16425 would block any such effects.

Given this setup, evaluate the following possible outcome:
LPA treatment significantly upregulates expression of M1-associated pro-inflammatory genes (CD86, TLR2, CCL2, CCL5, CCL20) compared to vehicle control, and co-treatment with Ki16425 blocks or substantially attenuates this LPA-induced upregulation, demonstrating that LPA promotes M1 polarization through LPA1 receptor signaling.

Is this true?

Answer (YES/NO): YES